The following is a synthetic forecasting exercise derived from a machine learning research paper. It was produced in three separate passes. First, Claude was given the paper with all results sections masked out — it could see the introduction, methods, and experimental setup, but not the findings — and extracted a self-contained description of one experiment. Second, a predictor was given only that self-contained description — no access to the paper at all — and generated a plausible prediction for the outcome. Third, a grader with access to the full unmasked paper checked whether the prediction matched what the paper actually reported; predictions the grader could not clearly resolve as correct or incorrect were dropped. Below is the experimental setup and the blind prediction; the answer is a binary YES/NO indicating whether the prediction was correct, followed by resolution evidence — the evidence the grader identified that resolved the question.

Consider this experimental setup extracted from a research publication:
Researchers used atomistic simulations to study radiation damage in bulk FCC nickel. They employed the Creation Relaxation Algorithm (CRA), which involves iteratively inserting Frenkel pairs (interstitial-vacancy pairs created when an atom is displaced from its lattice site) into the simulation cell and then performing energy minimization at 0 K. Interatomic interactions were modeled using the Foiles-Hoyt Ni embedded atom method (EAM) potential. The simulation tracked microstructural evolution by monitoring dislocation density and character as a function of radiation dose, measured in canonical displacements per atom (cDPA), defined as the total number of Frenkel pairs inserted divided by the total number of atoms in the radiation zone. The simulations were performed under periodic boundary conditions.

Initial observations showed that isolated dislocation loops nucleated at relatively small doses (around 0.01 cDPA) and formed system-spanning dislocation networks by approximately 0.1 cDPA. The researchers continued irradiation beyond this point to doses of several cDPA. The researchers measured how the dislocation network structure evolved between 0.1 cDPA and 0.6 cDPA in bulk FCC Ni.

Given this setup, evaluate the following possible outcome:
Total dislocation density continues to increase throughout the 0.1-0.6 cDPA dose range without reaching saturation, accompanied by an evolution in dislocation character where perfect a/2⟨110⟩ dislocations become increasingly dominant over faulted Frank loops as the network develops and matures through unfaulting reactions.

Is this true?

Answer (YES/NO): NO